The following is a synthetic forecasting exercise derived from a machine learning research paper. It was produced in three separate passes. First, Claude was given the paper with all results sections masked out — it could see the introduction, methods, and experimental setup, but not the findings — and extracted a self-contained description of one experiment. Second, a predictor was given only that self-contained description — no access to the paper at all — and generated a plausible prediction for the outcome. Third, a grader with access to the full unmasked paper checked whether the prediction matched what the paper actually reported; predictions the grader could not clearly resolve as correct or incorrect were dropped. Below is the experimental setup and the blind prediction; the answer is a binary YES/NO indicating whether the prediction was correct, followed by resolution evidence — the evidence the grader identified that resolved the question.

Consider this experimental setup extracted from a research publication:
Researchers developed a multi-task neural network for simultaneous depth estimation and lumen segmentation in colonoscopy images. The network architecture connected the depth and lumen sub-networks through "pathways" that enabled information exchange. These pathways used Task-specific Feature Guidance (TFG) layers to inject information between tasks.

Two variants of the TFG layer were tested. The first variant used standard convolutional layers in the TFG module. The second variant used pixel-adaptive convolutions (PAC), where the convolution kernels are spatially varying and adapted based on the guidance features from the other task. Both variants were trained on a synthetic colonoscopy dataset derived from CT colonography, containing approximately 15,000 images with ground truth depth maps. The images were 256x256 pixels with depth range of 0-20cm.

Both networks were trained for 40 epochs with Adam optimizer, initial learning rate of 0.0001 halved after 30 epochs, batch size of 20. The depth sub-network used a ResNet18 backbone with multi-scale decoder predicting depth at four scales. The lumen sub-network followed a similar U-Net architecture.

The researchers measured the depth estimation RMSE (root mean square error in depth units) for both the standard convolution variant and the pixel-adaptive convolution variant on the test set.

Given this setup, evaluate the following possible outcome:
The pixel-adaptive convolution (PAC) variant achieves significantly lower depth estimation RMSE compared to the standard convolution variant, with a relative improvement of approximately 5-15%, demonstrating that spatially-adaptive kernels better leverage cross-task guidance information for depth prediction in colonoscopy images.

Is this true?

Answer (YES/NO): YES